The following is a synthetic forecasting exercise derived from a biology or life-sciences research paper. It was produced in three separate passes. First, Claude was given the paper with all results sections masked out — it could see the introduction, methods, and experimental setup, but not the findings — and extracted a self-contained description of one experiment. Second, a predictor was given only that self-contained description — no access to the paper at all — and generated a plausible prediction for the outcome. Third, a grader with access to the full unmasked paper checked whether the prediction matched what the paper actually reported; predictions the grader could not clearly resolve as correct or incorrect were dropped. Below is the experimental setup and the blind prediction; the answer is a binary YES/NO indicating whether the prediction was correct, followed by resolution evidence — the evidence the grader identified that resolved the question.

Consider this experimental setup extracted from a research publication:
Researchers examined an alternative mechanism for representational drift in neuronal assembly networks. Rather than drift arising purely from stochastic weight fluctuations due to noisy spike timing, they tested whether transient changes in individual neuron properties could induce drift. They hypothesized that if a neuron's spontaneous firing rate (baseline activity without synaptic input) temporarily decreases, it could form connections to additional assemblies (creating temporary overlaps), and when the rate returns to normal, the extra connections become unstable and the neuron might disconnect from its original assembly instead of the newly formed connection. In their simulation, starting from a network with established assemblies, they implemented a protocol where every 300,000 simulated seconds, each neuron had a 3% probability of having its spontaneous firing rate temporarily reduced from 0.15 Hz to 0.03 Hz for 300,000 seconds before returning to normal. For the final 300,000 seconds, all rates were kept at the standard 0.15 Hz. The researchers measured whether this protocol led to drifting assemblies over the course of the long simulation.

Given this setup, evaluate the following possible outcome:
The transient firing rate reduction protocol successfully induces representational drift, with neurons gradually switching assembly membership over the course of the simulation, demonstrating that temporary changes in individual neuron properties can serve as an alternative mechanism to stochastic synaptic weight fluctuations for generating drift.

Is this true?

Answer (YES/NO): YES